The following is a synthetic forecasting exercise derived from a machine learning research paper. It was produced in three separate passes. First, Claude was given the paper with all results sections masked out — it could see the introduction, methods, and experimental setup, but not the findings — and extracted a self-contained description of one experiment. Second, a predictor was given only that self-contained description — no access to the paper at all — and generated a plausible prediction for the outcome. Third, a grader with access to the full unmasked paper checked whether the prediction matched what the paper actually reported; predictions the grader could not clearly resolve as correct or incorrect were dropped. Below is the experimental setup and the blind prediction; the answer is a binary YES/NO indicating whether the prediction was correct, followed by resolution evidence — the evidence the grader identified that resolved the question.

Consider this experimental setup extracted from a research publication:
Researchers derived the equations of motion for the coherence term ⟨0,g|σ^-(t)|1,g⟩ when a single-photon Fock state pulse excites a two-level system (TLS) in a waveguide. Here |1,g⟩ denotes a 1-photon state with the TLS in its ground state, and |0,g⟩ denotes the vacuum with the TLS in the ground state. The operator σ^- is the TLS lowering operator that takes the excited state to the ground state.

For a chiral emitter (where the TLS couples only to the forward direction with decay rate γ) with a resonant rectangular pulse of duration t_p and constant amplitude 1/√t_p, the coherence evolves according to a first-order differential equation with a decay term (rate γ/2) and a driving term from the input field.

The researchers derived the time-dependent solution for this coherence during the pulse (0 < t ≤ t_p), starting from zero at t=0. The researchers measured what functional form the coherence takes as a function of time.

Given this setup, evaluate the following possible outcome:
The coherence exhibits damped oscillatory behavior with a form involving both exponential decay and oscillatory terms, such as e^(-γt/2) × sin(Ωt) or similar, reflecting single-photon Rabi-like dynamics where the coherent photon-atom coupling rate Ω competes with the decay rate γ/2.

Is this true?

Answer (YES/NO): NO